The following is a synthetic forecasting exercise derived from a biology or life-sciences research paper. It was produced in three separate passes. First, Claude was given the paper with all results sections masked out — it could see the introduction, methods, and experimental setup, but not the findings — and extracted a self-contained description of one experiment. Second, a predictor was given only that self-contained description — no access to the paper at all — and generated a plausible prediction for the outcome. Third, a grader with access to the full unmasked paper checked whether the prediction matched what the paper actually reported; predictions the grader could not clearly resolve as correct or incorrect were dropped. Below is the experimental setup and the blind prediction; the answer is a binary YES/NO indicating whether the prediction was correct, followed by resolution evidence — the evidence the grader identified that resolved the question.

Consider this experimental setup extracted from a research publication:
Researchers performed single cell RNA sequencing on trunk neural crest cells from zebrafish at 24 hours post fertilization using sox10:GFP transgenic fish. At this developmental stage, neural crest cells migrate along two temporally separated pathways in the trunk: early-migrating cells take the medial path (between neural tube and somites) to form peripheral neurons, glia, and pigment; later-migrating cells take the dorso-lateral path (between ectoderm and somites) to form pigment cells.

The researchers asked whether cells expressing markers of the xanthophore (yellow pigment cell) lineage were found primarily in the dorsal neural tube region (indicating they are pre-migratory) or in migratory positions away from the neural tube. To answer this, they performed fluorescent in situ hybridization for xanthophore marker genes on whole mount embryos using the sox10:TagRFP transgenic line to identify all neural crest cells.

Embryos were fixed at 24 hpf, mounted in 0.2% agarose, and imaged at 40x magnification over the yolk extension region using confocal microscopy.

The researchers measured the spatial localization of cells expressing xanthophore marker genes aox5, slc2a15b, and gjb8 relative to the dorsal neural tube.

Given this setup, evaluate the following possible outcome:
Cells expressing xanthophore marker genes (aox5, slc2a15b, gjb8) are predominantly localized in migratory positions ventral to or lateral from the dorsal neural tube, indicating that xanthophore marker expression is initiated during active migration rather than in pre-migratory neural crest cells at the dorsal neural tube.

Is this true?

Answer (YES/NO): NO